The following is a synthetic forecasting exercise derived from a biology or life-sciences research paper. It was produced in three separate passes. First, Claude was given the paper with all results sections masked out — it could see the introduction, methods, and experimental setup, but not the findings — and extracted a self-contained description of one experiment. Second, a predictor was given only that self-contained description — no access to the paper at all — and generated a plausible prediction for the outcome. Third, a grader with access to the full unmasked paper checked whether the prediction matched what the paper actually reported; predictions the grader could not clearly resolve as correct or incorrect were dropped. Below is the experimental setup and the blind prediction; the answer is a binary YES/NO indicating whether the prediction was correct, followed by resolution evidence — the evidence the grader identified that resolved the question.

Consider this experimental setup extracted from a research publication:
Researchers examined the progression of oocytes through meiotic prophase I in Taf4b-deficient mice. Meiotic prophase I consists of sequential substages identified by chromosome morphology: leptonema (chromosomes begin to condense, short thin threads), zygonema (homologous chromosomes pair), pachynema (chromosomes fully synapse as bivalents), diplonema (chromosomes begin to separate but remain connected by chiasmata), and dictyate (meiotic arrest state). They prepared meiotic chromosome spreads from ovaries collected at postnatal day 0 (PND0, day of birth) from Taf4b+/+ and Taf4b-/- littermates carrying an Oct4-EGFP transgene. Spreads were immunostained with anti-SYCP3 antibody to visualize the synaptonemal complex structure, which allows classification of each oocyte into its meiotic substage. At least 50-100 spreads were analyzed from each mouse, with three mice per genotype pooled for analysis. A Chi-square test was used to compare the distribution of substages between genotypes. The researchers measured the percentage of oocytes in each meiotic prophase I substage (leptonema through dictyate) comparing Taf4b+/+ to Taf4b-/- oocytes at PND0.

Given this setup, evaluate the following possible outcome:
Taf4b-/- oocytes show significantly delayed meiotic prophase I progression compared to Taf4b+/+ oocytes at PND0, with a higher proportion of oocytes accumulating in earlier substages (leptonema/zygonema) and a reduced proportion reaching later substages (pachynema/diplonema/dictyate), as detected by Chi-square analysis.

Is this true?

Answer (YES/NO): NO